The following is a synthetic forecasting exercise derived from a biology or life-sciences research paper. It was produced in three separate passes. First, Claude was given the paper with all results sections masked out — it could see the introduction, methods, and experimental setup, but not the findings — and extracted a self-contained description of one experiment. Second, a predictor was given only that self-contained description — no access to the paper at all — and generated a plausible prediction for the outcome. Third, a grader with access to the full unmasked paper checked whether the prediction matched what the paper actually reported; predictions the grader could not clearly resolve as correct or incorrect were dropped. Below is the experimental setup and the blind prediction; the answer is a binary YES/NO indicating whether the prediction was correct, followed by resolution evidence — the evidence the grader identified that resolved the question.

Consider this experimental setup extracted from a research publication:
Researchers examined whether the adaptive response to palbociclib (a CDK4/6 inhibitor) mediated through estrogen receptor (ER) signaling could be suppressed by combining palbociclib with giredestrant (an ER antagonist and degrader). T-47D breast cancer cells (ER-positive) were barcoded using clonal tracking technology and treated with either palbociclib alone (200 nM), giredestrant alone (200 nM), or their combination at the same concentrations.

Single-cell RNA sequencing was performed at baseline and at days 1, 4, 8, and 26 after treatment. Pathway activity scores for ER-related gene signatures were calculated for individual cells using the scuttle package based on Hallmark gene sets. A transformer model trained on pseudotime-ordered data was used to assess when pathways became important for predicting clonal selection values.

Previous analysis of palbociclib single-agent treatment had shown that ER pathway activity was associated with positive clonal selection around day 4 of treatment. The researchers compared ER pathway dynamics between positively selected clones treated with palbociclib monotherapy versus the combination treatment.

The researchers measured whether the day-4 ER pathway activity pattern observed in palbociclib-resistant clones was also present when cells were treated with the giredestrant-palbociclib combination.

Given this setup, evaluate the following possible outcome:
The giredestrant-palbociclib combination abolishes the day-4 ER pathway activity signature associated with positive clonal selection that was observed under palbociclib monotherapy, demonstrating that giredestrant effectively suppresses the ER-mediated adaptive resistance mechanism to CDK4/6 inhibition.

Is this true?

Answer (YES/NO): YES